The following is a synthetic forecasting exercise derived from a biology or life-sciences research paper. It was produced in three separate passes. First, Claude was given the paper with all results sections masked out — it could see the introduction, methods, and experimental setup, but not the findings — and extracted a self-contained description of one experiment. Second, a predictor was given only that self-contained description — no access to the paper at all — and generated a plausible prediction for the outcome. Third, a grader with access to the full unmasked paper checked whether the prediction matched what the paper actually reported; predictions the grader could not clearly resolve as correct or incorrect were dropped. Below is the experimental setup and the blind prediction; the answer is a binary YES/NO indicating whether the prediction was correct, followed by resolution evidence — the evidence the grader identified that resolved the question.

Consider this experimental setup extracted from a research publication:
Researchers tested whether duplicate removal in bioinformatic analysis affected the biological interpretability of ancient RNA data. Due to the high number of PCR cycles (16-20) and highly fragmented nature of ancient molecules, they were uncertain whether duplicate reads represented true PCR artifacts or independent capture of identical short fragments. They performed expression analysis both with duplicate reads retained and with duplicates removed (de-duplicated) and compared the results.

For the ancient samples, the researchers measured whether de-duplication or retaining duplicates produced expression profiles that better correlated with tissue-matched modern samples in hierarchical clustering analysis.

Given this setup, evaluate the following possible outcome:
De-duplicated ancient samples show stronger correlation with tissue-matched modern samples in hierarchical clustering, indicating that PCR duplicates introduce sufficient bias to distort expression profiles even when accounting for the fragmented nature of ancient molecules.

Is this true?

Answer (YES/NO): YES